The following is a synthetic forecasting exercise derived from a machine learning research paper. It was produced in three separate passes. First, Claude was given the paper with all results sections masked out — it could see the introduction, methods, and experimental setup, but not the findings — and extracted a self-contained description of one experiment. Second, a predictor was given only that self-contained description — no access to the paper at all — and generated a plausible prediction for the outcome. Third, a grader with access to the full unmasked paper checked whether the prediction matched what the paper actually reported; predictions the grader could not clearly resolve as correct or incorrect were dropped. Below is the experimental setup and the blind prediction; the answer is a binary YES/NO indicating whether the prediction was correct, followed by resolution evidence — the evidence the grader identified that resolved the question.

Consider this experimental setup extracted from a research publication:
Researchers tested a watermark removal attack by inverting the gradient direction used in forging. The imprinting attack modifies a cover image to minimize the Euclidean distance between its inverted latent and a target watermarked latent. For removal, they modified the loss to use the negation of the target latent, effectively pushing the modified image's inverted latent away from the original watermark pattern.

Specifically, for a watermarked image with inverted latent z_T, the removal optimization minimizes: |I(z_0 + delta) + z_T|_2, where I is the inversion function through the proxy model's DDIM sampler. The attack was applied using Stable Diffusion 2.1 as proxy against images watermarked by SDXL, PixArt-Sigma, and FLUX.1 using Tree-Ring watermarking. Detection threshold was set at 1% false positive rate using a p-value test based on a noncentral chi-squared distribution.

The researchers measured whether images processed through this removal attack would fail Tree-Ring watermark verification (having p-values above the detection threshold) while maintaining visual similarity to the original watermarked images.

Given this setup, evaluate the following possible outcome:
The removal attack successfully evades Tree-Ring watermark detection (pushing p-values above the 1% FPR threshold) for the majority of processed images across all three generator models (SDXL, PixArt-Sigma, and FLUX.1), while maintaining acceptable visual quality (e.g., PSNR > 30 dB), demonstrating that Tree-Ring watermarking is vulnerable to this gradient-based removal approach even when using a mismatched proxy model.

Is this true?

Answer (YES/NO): YES